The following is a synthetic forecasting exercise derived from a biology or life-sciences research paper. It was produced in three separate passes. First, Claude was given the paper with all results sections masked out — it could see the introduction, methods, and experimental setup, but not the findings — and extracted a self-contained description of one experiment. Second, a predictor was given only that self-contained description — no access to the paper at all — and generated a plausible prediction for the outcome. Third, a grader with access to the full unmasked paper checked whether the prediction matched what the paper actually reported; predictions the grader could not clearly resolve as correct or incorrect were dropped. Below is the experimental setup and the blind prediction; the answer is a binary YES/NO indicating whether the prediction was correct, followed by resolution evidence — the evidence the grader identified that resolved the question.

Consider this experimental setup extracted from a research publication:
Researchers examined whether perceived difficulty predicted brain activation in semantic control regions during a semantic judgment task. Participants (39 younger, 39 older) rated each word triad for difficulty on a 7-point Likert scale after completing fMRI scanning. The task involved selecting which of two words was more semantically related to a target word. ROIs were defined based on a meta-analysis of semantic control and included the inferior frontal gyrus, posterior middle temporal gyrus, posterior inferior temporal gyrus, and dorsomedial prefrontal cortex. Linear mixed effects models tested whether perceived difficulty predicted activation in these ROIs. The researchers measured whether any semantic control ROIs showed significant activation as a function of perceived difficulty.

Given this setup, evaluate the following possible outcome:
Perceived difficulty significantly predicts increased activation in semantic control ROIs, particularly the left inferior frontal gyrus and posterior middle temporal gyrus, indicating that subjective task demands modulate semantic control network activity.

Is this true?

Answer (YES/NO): NO